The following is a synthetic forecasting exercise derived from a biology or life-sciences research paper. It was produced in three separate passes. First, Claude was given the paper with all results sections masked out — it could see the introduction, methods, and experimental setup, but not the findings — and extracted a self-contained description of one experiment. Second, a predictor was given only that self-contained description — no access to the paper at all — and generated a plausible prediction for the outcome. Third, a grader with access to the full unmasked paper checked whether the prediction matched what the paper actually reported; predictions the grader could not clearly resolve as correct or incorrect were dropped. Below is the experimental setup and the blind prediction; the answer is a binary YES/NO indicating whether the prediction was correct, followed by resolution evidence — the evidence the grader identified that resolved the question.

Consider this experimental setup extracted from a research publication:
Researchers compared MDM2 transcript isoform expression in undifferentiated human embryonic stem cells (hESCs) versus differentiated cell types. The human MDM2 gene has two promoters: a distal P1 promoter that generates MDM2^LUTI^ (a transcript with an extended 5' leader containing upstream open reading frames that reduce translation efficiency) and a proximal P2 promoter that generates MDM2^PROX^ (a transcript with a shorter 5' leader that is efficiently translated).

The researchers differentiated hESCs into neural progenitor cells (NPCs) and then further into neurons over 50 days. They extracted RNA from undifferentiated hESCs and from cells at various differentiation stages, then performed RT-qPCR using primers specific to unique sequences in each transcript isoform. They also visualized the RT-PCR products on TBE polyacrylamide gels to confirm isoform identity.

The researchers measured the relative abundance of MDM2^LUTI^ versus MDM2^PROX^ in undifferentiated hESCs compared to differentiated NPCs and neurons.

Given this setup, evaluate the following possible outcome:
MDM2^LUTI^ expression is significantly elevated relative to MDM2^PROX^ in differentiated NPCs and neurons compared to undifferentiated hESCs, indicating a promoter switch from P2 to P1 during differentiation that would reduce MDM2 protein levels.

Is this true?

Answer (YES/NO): YES